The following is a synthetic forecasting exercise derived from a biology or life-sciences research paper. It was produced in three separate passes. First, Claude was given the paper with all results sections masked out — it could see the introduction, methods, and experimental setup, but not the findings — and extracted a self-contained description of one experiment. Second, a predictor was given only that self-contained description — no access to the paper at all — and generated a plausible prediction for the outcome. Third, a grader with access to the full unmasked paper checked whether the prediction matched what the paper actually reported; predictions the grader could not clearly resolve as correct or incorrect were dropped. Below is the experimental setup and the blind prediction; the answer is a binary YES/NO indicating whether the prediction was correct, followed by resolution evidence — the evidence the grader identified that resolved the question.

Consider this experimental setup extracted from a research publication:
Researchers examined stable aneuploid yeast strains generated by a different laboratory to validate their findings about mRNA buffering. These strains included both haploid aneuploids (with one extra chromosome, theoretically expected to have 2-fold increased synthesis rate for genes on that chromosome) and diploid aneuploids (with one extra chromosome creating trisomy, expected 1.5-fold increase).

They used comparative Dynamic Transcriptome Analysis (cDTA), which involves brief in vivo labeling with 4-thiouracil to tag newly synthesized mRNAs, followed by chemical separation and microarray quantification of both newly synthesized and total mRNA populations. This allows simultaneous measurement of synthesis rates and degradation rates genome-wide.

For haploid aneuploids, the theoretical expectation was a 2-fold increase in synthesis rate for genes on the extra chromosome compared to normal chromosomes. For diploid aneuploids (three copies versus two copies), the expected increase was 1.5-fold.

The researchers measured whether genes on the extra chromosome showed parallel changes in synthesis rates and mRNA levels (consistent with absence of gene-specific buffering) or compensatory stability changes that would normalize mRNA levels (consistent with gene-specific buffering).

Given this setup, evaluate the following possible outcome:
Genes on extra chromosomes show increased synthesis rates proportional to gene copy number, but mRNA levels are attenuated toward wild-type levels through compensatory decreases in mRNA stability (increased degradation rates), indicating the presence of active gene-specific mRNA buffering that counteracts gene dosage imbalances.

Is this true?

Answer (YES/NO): NO